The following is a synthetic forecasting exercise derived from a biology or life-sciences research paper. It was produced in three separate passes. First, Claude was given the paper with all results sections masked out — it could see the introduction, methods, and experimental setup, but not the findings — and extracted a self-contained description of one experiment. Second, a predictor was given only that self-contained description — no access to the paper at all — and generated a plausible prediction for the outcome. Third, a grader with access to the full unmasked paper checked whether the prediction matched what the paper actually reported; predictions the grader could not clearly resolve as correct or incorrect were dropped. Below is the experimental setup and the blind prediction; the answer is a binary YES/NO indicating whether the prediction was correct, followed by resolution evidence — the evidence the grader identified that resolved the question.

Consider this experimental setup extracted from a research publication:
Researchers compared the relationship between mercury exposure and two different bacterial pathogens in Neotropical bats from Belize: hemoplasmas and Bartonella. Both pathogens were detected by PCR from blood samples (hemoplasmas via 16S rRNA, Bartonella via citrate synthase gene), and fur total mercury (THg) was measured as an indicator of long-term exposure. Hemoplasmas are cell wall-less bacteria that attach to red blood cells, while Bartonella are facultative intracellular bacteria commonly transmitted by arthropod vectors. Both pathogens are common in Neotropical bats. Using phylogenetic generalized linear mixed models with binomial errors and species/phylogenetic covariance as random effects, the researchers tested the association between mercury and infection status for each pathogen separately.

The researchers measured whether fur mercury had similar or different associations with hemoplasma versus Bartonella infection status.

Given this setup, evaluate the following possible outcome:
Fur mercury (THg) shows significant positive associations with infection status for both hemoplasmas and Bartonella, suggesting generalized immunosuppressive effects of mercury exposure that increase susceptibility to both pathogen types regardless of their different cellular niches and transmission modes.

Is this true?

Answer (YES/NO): NO